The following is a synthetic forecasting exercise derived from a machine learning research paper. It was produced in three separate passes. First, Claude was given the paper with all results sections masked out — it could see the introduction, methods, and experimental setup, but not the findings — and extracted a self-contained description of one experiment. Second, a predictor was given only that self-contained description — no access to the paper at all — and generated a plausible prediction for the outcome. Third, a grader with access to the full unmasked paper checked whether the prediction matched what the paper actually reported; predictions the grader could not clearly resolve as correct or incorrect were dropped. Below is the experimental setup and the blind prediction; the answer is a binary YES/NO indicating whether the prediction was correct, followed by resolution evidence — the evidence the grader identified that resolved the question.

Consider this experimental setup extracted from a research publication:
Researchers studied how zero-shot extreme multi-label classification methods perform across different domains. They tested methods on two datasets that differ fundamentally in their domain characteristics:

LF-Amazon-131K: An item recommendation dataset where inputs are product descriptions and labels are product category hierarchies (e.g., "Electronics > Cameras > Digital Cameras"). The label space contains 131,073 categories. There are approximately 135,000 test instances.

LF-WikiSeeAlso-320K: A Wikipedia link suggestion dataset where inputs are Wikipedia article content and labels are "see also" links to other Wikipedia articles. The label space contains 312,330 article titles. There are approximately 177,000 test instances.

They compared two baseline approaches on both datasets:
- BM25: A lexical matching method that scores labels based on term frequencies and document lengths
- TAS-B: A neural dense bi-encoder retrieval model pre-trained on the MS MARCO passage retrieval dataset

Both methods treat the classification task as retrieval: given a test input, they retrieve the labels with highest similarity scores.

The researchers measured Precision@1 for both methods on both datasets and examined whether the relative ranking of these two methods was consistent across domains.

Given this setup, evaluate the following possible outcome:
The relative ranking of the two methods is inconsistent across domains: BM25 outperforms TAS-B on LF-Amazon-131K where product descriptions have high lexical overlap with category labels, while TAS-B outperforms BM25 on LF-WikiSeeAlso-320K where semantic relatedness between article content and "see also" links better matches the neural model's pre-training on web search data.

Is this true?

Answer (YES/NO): NO